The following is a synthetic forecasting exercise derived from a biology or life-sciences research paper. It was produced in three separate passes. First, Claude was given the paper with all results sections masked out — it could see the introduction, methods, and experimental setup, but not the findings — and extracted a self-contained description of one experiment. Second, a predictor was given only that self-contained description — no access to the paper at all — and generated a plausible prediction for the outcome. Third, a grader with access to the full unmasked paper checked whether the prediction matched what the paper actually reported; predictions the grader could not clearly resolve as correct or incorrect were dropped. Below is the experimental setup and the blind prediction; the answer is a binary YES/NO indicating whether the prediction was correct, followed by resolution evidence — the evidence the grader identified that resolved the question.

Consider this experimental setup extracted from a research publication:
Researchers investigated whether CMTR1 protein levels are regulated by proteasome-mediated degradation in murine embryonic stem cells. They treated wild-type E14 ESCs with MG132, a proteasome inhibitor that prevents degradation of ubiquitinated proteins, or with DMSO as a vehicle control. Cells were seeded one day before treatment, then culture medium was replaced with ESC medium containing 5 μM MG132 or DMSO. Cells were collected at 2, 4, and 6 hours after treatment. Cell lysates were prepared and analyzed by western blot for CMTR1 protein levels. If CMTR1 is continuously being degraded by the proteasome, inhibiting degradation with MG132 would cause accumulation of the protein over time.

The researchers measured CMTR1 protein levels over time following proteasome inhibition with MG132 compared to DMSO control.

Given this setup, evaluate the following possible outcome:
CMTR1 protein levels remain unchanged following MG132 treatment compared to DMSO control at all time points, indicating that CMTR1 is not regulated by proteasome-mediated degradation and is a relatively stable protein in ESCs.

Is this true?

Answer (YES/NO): YES